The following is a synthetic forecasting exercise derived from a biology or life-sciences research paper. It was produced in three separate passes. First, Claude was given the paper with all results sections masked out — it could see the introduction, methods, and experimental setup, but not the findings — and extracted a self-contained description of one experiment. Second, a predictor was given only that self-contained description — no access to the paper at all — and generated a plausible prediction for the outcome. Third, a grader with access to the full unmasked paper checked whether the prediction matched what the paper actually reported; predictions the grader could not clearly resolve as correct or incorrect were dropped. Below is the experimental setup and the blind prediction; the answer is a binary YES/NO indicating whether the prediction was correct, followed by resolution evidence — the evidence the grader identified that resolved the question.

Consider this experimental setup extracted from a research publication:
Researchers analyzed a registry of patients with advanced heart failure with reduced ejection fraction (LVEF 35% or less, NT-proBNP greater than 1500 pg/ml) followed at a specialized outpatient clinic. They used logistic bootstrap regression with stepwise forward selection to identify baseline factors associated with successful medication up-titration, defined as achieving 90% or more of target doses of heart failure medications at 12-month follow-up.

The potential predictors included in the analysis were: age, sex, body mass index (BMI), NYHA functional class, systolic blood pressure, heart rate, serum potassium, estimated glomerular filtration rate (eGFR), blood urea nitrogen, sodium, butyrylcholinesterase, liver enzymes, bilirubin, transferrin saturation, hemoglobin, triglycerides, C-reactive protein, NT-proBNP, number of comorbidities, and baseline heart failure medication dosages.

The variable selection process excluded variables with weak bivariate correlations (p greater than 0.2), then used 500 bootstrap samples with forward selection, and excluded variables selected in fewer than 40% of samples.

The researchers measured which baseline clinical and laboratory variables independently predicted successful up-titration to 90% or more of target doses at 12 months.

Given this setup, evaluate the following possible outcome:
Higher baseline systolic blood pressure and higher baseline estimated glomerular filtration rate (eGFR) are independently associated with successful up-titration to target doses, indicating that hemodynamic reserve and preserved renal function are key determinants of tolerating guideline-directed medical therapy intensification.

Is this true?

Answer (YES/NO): NO